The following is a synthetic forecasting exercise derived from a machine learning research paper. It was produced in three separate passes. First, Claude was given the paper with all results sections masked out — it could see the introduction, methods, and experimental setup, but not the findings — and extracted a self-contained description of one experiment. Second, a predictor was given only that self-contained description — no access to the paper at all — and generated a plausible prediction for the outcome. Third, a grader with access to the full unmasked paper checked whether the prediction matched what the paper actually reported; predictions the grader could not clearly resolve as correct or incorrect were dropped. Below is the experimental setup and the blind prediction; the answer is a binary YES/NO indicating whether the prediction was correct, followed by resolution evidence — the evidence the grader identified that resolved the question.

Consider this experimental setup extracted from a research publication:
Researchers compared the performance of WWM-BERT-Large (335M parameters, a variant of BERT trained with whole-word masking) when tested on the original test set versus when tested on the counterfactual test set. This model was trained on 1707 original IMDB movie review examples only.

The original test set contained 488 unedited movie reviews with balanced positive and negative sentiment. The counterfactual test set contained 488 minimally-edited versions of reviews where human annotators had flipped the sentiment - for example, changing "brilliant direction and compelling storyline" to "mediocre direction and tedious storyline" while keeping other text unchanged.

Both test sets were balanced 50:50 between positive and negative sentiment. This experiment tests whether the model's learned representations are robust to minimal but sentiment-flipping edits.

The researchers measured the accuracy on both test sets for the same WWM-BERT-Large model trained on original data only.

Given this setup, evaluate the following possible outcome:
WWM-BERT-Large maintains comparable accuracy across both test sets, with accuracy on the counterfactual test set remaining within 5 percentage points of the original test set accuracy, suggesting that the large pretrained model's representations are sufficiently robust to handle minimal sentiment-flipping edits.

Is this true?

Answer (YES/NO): YES